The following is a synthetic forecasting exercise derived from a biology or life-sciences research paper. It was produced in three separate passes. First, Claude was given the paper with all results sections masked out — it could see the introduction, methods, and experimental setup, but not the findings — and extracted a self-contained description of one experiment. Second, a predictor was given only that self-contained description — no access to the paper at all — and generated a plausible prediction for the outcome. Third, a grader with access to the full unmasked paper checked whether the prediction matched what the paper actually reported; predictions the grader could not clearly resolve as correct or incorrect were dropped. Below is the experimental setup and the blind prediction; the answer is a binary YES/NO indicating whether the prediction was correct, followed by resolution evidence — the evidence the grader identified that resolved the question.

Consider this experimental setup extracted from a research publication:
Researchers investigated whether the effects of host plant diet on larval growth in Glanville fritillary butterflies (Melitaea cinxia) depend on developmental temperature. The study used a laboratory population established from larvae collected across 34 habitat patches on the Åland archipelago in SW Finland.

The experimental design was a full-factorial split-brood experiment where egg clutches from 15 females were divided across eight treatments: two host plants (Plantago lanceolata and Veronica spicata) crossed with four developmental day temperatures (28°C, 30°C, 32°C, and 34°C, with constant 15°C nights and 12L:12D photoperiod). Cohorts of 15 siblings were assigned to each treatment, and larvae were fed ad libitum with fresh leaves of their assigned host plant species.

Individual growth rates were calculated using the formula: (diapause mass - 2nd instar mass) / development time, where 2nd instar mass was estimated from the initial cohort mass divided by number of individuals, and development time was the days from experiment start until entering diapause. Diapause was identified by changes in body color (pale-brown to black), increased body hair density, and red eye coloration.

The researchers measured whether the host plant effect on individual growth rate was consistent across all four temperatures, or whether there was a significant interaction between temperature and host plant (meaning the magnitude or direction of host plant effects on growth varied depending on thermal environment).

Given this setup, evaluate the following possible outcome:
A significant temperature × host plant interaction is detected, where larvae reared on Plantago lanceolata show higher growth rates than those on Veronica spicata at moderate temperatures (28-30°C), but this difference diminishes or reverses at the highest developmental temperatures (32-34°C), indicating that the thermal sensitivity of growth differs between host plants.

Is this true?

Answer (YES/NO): NO